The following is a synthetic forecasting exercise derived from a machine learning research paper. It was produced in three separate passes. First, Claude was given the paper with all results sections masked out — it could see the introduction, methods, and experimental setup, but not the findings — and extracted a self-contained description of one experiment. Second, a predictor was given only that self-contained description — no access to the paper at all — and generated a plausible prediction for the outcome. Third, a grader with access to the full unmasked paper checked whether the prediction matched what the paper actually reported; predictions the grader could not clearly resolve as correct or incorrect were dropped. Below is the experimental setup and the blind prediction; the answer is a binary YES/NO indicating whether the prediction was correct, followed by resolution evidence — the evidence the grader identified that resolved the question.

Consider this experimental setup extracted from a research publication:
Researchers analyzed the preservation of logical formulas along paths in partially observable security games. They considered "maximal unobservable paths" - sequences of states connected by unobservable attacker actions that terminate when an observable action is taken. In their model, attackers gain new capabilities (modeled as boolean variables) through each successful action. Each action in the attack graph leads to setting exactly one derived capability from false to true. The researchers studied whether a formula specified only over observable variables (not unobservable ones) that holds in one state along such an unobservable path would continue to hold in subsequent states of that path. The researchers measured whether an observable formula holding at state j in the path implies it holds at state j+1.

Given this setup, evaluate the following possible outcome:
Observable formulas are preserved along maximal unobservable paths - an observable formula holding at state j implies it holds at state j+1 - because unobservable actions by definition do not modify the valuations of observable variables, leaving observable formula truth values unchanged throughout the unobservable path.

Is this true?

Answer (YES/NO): YES